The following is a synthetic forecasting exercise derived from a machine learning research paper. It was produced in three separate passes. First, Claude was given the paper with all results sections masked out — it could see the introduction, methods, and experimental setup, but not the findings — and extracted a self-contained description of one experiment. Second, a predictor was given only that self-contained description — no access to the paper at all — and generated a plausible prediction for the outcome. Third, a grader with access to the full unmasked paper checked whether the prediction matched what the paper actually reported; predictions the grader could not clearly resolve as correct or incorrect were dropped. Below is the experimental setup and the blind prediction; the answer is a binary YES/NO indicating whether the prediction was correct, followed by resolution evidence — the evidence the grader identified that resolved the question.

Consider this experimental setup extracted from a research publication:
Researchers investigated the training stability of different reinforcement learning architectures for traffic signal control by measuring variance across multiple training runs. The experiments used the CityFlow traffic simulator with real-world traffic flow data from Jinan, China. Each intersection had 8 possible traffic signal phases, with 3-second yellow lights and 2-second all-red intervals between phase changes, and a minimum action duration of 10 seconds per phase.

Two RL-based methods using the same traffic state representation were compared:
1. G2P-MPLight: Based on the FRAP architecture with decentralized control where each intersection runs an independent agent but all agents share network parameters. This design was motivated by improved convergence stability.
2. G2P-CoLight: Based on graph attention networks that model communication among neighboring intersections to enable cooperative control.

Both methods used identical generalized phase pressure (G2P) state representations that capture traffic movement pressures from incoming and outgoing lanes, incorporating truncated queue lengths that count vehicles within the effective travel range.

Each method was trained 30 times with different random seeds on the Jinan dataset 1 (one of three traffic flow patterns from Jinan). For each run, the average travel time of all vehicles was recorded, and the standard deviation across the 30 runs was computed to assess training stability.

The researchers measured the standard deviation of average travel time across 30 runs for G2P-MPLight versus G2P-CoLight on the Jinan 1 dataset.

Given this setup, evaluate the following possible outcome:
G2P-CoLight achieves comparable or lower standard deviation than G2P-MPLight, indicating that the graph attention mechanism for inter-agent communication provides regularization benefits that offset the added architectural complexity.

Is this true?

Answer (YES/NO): NO